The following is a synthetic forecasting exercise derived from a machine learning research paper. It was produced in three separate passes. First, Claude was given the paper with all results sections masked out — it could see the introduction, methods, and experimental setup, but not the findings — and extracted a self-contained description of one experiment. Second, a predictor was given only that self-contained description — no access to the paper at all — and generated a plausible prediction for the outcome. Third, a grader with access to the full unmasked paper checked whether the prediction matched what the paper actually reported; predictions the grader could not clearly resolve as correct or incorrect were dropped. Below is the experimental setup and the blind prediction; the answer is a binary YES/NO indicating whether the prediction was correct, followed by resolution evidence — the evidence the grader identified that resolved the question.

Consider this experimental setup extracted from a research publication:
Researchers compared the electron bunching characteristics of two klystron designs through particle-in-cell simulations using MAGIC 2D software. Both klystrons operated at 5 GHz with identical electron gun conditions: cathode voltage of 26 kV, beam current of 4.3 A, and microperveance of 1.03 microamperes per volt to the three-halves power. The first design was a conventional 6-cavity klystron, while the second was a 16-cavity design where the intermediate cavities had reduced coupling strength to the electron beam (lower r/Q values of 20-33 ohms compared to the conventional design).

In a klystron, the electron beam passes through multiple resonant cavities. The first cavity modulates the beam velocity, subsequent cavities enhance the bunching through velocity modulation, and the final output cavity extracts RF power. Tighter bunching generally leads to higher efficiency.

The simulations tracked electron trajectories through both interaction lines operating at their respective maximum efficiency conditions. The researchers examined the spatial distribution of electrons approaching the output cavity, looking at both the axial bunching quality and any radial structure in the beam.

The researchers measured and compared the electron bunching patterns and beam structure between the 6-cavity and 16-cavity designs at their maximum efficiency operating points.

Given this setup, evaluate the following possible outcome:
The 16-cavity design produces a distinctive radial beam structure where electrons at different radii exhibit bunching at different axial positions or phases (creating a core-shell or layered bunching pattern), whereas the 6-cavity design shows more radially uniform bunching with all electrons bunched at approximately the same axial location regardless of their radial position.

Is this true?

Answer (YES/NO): YES